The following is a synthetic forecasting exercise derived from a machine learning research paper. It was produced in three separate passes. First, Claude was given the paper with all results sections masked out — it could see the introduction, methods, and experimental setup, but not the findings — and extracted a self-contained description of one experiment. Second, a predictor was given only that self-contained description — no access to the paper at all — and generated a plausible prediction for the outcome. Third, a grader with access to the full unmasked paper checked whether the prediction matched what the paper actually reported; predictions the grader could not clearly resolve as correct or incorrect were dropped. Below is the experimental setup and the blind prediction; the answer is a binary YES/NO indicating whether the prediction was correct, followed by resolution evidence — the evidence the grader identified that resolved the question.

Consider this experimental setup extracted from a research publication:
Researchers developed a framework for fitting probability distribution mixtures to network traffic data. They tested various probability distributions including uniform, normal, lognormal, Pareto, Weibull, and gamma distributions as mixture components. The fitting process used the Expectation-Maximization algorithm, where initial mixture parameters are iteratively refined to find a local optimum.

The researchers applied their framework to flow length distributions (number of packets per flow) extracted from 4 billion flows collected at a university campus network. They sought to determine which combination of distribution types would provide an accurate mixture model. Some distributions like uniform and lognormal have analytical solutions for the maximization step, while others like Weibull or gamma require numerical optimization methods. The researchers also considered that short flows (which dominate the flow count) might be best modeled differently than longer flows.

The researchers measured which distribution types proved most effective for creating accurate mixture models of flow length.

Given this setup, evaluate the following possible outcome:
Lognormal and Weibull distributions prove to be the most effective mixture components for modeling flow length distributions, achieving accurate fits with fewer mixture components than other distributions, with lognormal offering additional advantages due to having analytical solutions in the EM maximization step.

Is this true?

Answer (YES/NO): NO